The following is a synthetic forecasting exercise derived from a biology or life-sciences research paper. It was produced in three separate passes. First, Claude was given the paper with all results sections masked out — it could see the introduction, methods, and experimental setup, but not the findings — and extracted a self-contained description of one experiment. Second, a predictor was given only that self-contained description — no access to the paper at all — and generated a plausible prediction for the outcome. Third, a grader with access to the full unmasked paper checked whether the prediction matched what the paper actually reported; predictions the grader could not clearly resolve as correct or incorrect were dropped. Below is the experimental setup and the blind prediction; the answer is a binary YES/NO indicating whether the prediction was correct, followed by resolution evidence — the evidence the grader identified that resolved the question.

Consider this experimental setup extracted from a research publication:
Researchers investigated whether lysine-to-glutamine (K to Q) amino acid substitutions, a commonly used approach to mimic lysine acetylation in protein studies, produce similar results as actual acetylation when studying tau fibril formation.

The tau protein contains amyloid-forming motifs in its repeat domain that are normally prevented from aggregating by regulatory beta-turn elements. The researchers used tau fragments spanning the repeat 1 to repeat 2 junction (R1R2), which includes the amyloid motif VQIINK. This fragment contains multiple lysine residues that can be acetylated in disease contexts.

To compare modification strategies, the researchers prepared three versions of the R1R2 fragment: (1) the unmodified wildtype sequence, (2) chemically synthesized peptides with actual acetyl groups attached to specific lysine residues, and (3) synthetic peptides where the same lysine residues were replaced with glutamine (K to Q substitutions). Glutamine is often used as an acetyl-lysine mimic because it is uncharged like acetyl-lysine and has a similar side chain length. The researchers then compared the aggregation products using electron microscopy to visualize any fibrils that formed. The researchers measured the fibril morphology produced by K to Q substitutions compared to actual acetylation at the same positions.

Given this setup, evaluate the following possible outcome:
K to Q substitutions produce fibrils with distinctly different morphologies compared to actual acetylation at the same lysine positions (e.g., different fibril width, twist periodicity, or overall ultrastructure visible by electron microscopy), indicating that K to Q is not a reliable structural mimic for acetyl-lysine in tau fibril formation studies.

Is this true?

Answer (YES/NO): YES